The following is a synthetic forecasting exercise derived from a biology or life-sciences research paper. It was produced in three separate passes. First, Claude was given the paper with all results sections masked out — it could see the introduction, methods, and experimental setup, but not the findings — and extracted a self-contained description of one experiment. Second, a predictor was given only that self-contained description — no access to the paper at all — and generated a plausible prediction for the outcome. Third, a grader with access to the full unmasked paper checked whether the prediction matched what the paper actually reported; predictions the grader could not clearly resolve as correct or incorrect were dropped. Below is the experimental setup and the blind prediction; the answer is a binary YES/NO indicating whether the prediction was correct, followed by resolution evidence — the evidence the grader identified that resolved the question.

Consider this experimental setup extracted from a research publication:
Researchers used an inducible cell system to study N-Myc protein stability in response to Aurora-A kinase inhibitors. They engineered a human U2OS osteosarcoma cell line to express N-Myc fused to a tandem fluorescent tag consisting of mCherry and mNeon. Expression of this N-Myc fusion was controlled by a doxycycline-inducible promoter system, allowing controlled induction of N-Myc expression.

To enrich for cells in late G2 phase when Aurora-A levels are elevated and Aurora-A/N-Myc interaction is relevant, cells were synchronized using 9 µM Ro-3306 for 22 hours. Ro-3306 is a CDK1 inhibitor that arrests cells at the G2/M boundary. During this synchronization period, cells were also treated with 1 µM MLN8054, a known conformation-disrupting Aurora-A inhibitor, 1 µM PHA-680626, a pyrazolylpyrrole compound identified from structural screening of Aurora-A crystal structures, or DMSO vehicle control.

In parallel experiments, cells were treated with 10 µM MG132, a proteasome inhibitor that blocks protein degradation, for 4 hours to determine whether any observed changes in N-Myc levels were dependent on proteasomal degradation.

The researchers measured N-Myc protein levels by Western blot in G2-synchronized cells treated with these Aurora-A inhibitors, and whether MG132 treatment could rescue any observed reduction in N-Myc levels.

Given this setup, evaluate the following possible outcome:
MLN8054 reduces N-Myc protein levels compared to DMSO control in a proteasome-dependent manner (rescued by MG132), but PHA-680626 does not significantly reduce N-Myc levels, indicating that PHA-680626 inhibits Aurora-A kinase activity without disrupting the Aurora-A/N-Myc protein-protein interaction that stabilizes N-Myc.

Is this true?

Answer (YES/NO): NO